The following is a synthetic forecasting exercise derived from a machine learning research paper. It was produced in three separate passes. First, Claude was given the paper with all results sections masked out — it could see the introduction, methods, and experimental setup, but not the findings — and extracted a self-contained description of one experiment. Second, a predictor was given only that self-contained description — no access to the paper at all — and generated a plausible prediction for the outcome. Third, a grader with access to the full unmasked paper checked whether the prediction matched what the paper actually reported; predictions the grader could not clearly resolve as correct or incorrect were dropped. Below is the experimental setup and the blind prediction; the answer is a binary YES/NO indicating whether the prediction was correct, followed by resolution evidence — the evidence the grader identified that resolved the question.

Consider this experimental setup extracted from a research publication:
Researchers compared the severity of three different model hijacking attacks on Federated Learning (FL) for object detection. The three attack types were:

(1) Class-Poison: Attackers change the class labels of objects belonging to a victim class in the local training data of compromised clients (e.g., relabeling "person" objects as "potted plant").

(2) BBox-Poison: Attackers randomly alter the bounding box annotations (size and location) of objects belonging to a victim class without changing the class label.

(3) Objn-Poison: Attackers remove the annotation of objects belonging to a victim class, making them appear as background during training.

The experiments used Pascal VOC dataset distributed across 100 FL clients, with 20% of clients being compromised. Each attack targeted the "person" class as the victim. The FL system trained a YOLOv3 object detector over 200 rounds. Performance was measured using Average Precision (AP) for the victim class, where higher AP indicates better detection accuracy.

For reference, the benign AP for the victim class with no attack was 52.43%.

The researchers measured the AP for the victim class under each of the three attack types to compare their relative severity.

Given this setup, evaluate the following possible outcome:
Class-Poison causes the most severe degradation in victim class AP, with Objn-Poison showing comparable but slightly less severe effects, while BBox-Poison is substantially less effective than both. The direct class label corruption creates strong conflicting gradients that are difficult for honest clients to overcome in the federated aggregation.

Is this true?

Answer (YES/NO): NO